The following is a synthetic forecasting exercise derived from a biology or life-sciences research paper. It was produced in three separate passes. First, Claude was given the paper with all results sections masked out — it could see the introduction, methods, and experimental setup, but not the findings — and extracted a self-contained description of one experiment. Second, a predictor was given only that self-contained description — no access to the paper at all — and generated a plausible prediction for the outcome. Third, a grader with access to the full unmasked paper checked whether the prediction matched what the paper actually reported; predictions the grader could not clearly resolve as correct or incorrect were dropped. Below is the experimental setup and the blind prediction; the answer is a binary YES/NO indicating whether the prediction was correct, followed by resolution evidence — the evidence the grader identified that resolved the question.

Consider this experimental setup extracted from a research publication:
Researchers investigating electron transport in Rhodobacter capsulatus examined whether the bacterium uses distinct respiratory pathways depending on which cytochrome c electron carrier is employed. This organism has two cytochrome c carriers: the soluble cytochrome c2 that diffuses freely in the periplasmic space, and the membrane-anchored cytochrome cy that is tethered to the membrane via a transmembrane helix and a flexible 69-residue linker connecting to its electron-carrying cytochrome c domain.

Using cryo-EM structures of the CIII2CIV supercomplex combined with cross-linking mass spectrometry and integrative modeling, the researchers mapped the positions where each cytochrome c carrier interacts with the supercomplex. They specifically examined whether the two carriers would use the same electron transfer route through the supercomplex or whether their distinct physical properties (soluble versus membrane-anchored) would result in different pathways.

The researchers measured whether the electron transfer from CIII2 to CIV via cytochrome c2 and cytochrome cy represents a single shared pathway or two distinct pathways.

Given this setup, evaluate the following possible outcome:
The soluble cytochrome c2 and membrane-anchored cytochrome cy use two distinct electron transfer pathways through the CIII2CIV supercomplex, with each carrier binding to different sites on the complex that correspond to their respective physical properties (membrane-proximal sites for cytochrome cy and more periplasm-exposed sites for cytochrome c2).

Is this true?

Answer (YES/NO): NO